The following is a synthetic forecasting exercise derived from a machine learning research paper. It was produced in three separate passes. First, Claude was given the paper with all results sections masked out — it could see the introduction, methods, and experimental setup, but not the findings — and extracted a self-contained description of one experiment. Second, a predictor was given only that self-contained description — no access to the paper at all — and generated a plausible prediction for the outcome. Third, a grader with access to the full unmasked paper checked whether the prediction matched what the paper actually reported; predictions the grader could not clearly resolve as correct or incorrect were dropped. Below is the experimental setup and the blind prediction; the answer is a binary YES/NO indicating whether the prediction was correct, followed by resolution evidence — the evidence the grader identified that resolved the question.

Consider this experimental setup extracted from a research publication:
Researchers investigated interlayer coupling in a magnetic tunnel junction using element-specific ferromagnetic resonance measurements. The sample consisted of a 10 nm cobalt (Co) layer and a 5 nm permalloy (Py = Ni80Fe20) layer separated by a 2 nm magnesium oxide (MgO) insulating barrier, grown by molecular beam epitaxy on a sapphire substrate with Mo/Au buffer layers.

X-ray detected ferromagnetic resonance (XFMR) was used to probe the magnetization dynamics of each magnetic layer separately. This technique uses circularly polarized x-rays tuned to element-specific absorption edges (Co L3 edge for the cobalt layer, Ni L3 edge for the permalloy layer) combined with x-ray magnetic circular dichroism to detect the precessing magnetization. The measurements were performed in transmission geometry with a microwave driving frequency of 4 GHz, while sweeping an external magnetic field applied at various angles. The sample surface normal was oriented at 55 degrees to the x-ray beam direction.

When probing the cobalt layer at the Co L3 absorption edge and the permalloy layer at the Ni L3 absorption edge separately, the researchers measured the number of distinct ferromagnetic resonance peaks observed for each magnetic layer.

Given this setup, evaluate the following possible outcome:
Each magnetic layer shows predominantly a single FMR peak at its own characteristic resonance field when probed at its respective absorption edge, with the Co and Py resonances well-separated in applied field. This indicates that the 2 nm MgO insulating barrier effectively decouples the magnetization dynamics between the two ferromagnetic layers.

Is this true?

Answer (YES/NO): NO